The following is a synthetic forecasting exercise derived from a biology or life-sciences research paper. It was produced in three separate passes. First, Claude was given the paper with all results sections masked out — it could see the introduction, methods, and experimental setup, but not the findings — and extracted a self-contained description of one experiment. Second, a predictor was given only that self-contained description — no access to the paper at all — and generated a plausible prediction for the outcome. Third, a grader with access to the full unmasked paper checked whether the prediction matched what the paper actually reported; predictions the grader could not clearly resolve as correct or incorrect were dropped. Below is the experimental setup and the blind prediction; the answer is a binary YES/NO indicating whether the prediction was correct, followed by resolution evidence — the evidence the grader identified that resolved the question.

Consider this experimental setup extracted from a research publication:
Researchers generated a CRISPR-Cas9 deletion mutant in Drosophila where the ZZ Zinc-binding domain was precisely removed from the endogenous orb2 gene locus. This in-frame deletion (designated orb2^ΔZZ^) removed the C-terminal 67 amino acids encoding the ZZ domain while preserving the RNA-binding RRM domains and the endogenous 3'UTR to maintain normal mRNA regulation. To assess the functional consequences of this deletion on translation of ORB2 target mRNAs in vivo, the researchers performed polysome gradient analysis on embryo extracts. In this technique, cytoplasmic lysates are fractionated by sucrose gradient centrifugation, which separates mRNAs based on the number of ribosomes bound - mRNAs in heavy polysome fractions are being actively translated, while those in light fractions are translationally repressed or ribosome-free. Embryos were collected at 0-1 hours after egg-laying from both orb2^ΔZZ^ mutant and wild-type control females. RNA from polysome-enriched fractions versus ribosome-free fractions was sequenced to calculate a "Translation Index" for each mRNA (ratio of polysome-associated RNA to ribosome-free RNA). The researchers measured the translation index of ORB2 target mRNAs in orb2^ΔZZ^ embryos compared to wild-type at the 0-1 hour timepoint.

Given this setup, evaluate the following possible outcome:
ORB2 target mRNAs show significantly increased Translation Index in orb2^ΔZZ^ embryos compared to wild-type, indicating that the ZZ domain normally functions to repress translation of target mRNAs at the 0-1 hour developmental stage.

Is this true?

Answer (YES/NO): YES